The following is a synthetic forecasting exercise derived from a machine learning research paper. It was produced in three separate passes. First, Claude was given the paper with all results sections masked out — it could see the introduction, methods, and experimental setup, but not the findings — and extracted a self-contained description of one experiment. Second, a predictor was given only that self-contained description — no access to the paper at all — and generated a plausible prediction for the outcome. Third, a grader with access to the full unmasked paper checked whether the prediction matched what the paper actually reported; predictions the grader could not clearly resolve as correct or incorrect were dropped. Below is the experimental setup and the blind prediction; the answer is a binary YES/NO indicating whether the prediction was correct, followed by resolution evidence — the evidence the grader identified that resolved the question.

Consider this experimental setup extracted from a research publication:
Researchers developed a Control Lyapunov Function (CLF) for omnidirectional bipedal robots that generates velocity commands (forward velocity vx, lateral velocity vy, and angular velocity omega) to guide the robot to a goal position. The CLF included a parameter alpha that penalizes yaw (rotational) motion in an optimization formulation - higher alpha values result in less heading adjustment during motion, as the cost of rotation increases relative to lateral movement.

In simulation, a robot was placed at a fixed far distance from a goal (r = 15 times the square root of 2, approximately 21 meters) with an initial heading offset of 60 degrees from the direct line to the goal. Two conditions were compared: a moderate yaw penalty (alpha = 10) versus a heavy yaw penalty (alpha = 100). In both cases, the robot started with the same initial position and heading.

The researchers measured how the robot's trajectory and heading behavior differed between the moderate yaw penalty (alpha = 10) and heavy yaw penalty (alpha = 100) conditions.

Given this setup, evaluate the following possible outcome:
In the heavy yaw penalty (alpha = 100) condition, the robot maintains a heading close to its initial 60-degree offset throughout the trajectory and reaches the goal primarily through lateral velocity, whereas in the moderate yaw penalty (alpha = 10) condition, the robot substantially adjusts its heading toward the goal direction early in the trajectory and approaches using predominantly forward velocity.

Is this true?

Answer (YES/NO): NO